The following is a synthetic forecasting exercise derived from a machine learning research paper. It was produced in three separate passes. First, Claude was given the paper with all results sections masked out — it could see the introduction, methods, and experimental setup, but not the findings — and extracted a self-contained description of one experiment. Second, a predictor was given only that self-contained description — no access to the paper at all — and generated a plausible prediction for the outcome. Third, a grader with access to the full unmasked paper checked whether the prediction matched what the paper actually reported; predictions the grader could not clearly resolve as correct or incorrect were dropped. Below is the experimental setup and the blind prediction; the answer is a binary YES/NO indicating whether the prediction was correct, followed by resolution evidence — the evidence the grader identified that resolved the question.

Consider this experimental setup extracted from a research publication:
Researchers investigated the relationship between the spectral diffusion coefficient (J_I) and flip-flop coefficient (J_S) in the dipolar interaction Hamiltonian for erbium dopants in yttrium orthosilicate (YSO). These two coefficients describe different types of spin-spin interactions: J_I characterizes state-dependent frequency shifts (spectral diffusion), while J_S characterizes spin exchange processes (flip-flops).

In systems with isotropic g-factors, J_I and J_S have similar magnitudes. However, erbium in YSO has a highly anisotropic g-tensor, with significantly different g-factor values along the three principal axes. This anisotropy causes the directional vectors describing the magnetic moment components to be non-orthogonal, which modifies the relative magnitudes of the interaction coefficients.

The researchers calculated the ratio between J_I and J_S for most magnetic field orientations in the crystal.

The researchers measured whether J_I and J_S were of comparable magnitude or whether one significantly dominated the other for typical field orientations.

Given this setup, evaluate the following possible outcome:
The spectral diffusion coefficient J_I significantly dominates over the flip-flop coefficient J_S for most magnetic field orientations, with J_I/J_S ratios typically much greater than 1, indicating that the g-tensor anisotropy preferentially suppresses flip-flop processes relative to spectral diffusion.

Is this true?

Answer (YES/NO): YES